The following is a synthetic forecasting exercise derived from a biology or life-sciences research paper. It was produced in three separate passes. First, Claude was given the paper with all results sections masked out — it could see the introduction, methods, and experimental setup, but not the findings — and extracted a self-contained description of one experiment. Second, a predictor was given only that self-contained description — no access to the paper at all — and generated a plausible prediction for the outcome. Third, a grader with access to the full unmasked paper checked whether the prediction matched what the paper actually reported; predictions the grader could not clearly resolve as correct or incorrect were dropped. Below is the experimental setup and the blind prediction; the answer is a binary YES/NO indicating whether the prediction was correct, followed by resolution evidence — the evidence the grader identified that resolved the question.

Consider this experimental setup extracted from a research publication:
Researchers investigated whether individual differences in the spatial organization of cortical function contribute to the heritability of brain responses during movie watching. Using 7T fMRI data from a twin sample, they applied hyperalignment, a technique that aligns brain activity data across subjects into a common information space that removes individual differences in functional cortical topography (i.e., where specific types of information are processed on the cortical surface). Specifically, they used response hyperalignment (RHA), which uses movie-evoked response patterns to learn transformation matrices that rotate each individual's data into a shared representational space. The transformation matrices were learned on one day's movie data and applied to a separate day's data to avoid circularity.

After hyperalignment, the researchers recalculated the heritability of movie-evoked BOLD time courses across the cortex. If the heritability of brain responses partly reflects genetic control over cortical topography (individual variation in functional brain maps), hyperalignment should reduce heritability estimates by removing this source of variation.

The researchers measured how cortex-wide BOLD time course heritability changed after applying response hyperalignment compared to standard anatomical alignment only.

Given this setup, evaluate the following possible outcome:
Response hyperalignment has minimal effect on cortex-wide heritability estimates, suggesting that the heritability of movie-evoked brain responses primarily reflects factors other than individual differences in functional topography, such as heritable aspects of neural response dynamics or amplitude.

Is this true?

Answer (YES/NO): NO